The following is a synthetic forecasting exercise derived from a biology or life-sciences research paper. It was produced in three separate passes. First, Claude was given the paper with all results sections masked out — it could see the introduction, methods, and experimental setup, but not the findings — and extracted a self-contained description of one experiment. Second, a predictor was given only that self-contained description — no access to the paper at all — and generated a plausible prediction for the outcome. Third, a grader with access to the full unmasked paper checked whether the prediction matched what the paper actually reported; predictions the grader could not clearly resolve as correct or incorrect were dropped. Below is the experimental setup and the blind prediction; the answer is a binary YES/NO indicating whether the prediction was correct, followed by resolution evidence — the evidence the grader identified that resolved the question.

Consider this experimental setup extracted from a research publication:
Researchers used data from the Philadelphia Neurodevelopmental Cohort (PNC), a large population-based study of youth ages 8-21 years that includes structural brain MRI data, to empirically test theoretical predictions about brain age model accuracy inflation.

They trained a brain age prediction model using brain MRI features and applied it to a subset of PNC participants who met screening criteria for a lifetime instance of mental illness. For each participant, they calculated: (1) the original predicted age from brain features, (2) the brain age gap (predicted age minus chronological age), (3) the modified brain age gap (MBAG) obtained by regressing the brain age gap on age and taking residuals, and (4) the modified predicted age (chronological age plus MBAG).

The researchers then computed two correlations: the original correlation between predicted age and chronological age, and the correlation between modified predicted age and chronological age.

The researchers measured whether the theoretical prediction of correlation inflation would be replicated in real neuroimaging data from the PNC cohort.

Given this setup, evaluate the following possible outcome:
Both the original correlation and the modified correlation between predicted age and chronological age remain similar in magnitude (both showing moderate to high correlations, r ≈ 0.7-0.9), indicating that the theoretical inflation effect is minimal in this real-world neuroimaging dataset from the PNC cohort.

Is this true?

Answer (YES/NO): NO